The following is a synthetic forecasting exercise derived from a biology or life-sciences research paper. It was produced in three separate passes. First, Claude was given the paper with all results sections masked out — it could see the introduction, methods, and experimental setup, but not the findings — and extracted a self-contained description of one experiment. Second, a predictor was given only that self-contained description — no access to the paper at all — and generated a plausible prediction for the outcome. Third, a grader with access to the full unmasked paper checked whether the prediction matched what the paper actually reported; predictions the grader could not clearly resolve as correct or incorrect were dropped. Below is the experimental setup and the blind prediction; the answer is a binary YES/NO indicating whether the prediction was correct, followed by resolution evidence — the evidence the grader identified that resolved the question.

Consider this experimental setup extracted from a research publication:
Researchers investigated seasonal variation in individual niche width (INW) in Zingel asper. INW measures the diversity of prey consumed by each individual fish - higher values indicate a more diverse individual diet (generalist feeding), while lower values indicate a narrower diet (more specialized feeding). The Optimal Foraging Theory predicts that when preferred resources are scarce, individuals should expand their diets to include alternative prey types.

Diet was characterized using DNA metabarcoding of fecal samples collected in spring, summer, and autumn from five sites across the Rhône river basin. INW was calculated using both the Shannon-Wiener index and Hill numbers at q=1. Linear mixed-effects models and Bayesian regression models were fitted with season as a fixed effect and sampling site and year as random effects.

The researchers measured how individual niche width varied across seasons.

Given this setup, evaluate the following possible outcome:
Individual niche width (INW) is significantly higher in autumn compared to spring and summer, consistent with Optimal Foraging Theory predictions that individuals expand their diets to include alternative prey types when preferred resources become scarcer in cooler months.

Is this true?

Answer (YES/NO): NO